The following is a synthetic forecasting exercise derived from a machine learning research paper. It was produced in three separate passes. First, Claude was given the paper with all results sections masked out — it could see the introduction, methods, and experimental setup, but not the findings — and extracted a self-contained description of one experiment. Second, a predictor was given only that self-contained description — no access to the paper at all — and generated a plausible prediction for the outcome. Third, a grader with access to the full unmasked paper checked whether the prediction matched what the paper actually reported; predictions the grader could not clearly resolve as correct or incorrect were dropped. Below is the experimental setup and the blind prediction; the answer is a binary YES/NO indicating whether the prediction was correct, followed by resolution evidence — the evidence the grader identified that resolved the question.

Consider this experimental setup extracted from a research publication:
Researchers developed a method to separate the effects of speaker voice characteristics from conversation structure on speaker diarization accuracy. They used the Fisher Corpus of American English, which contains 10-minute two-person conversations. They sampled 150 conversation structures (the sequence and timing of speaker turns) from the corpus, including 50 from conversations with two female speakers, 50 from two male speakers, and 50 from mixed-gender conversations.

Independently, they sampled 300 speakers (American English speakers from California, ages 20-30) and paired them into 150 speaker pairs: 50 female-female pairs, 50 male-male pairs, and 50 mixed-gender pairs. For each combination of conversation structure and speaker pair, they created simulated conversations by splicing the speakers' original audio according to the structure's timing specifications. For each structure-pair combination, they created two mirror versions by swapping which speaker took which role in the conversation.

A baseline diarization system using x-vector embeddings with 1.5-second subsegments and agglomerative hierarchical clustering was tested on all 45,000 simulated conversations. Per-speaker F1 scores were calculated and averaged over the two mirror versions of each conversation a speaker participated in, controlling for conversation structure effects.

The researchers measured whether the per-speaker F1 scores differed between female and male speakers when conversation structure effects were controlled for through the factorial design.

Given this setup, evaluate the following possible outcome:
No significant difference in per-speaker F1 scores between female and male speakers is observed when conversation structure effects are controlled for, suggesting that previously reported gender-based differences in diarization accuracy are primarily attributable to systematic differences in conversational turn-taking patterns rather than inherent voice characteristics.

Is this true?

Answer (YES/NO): NO